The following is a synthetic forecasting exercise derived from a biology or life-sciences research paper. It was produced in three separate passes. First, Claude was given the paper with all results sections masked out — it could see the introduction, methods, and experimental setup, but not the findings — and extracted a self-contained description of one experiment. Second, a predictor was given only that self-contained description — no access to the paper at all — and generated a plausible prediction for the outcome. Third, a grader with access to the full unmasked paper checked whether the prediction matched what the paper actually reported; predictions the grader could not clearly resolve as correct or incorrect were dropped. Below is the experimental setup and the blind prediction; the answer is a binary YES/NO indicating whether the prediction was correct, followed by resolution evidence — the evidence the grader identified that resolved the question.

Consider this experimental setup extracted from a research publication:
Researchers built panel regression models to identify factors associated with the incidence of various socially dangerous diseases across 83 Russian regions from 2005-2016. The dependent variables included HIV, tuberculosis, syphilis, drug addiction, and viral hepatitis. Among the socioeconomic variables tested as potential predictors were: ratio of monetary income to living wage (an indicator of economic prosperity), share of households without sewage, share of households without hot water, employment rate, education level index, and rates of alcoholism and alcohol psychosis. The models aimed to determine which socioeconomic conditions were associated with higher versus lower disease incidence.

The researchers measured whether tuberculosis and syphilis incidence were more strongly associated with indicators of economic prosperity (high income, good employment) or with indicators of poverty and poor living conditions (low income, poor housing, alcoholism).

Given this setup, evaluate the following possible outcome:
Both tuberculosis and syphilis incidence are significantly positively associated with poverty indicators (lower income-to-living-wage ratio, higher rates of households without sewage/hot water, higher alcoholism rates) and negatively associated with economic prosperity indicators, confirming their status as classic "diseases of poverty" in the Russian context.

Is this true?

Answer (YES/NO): NO